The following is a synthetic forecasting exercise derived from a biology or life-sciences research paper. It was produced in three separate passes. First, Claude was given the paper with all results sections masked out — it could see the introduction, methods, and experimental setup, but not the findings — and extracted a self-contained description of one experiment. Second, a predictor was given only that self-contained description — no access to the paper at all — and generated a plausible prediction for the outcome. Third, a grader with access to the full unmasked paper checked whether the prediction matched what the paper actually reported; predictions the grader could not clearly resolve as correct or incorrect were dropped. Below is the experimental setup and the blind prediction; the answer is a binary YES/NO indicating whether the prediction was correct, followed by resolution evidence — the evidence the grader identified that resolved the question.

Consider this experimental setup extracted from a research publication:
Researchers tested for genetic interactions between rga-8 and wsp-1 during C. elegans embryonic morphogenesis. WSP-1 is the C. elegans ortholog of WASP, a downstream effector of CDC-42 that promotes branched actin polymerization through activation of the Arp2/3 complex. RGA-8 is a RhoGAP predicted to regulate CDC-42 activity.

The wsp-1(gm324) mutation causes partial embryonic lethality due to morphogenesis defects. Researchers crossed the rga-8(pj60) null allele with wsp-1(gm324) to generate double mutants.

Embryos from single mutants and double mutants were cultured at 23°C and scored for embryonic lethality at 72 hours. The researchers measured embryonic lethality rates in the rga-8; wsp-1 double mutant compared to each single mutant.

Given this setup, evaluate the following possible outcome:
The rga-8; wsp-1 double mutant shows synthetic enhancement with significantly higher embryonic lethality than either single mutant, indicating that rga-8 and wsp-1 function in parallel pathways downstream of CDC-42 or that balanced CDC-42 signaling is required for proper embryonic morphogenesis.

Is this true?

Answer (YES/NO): NO